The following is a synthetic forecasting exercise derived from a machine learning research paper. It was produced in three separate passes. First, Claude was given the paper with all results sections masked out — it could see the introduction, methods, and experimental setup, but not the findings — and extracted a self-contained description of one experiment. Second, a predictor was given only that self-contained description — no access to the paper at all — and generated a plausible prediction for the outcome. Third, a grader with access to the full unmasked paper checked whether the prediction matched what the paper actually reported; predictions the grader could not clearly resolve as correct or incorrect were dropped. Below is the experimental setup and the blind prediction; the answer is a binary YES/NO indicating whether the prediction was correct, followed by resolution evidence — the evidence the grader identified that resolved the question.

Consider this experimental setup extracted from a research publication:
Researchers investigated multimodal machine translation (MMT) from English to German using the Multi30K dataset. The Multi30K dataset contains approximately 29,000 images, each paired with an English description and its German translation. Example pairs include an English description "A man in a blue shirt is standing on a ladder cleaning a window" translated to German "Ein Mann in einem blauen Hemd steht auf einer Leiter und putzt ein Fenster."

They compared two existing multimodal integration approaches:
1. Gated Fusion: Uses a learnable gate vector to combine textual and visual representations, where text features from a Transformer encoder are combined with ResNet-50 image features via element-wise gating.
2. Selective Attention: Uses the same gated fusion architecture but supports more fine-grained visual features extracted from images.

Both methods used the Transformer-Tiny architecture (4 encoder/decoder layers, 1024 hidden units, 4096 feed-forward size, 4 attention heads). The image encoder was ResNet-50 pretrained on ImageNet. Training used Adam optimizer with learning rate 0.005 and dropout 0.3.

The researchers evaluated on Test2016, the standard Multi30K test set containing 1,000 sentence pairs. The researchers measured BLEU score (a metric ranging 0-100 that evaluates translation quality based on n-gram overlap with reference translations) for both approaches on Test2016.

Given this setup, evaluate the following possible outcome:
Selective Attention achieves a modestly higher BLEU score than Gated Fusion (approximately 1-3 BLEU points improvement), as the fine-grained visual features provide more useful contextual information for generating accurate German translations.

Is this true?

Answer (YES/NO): NO